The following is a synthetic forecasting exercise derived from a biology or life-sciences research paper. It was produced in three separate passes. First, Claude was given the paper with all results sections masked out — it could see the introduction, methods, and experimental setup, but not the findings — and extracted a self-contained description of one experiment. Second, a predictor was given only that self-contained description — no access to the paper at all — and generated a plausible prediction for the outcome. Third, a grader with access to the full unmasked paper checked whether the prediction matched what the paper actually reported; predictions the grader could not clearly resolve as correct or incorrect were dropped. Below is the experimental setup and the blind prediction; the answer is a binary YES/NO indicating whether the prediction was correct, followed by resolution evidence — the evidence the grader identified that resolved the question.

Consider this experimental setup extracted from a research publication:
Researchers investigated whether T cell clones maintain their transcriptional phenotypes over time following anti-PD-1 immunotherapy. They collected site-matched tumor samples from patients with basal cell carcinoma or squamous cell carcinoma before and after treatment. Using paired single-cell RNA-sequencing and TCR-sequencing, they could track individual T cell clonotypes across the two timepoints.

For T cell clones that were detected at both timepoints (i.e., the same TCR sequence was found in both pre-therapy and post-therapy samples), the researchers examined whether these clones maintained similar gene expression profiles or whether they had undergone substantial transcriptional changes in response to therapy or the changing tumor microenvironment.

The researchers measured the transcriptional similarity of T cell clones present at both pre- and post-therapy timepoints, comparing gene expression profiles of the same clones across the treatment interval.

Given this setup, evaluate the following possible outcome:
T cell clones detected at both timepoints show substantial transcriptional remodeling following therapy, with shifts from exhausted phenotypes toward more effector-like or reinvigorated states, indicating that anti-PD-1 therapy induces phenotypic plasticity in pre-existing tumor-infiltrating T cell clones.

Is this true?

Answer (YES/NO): NO